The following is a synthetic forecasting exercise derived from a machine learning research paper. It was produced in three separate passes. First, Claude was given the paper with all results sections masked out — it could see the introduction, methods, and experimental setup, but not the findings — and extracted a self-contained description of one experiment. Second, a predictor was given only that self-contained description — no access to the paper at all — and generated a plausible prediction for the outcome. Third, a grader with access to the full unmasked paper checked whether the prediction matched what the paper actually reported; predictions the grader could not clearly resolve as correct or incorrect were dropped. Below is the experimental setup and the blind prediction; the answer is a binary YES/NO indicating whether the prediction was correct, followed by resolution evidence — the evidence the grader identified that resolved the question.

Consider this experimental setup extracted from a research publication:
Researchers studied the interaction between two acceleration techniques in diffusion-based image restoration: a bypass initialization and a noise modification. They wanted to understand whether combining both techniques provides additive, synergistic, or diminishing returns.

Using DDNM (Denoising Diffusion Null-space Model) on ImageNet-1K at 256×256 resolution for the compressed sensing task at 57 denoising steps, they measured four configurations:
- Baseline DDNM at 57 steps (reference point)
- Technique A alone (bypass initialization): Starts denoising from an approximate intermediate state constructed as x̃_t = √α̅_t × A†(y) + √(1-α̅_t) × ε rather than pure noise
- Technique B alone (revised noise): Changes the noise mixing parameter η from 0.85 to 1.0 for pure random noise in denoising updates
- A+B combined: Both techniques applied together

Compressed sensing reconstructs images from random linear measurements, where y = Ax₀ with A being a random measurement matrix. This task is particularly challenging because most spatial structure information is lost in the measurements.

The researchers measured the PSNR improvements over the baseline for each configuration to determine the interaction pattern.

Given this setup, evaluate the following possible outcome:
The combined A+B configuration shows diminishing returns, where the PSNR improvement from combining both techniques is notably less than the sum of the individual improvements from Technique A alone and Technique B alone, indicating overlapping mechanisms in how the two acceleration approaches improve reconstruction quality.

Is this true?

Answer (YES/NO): NO